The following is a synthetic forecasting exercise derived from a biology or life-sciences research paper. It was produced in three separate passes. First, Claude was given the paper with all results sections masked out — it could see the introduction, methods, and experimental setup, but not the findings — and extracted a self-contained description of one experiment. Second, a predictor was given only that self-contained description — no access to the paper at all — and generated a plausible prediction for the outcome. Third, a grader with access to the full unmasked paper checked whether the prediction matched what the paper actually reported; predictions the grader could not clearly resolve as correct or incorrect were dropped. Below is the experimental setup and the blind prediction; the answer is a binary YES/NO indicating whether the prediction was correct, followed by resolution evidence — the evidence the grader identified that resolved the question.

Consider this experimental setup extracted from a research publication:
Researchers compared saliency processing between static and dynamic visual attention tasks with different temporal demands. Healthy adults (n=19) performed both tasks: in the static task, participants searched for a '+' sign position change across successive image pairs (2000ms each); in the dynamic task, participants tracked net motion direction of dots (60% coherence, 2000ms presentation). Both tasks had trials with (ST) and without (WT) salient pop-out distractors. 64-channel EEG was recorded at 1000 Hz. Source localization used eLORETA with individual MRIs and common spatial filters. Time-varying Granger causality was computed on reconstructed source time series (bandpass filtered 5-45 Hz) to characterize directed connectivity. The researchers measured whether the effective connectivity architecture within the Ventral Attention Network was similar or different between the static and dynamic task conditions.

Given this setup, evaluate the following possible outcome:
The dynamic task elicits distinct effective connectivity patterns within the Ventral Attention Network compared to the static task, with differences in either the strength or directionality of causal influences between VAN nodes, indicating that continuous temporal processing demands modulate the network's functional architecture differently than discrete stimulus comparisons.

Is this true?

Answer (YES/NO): YES